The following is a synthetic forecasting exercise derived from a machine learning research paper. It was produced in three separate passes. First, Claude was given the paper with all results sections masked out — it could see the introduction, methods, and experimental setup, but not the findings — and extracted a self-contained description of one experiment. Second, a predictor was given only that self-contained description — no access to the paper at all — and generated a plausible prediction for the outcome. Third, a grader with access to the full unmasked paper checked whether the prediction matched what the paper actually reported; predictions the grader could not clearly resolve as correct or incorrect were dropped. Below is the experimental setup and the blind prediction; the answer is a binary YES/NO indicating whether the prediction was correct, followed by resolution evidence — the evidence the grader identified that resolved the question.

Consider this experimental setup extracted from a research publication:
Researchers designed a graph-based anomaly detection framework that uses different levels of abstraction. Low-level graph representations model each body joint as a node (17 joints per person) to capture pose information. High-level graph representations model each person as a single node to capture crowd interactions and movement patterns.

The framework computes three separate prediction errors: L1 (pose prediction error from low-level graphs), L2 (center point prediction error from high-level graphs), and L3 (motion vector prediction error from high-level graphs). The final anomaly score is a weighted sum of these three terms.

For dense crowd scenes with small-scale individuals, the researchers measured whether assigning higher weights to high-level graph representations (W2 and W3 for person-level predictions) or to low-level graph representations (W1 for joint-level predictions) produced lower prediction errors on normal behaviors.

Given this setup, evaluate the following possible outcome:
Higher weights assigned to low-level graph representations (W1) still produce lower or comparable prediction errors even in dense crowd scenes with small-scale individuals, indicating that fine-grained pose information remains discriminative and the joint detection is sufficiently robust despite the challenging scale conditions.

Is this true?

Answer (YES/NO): NO